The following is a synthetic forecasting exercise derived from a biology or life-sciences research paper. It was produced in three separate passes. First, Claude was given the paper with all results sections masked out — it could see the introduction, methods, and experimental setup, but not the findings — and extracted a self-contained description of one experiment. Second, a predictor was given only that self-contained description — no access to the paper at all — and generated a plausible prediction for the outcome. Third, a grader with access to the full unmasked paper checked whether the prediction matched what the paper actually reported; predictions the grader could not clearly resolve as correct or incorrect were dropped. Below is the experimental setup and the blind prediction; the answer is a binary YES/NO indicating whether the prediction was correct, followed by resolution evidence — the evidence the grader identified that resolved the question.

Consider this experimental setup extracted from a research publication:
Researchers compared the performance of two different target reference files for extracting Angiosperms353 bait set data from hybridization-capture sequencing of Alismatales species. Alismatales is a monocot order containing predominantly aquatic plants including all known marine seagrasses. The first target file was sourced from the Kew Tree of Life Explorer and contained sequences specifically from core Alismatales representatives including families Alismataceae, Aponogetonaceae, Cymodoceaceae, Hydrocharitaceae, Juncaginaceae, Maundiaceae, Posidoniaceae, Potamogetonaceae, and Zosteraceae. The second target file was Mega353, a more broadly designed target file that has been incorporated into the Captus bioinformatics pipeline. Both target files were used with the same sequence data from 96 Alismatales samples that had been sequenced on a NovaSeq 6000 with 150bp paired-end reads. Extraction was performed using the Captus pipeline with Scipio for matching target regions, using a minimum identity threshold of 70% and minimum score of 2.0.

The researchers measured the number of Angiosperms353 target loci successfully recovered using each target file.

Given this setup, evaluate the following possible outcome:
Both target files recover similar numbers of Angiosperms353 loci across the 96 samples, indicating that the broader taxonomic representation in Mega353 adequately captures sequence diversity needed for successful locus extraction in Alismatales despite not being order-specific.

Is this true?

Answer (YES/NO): NO